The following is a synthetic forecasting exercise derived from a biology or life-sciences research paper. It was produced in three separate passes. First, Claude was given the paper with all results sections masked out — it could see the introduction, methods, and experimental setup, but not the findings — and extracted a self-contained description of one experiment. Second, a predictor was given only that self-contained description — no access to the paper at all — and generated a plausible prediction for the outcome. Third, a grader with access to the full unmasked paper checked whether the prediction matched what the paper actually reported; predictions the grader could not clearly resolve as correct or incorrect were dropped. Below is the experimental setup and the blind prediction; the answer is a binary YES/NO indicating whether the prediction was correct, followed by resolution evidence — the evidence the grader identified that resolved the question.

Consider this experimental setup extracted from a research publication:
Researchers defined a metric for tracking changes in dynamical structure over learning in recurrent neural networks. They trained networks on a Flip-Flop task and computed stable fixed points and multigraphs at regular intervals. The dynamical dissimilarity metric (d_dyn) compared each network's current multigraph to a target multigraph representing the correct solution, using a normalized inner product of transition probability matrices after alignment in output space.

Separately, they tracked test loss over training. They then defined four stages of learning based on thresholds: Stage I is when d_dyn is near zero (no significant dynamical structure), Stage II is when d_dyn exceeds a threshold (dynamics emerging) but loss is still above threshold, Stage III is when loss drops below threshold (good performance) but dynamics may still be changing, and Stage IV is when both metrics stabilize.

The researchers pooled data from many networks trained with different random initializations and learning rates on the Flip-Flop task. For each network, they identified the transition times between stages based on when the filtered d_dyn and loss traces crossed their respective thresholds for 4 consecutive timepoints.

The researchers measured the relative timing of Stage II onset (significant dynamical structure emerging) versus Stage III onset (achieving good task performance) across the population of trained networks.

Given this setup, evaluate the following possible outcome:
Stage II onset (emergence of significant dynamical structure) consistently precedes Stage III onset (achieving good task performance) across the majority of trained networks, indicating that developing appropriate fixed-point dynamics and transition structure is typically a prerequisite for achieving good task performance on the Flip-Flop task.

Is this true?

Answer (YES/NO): YES